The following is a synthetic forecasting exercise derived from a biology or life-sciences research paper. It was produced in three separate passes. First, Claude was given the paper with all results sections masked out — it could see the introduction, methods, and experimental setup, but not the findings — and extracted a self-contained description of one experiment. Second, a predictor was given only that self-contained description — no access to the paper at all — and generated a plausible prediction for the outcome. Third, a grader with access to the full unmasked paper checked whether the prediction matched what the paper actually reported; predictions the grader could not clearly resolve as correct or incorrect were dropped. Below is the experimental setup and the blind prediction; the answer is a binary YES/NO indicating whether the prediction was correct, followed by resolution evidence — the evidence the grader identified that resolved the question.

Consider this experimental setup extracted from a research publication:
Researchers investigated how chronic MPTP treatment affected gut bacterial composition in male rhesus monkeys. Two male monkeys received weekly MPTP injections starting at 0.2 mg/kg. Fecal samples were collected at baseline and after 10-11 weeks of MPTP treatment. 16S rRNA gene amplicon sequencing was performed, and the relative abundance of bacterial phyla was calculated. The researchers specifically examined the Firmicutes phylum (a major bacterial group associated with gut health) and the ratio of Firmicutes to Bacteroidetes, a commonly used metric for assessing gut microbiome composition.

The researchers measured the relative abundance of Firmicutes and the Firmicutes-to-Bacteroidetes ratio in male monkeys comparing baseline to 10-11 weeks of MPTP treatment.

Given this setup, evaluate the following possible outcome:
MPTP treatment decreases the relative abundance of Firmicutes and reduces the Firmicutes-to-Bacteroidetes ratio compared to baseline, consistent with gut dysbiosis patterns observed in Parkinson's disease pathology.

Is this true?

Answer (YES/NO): YES